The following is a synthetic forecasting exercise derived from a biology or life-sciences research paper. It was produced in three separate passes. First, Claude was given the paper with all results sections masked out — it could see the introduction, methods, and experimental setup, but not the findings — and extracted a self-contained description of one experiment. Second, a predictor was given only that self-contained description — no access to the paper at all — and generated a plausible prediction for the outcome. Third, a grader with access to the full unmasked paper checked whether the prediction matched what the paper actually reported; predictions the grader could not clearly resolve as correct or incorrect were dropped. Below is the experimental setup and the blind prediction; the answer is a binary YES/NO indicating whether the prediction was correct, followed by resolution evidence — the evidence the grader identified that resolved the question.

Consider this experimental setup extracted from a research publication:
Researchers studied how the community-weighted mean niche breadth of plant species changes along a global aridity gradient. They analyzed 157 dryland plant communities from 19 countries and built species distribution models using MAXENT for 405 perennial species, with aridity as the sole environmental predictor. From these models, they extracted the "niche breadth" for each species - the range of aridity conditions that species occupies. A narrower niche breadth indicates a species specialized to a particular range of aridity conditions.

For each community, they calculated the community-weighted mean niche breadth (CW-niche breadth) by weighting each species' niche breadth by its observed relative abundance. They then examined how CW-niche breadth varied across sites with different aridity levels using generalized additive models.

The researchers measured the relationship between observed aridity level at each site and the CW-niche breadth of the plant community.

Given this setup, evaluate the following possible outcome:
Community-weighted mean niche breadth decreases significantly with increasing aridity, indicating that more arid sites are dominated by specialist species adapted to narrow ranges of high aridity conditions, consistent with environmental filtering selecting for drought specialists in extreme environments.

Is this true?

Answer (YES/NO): YES